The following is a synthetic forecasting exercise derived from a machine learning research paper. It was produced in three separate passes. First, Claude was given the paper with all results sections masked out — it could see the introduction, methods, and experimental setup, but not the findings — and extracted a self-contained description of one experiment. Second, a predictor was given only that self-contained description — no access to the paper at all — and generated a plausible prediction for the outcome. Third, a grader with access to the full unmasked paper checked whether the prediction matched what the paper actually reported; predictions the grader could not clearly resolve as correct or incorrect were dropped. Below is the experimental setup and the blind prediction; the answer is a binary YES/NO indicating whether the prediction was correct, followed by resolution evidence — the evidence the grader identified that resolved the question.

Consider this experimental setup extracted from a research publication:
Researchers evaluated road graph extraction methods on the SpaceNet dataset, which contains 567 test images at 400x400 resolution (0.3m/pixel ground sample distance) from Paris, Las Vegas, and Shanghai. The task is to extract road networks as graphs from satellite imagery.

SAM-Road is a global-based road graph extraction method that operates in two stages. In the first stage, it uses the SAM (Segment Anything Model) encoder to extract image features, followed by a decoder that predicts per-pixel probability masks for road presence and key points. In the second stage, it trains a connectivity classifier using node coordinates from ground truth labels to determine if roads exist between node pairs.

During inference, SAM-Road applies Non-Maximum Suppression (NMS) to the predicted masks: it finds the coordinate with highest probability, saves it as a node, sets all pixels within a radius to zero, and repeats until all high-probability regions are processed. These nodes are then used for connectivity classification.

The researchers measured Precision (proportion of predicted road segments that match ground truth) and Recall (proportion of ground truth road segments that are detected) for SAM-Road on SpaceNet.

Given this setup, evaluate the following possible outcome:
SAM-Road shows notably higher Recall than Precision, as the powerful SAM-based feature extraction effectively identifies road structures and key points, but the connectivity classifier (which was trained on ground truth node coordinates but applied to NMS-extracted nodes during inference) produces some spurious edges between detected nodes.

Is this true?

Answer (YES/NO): NO